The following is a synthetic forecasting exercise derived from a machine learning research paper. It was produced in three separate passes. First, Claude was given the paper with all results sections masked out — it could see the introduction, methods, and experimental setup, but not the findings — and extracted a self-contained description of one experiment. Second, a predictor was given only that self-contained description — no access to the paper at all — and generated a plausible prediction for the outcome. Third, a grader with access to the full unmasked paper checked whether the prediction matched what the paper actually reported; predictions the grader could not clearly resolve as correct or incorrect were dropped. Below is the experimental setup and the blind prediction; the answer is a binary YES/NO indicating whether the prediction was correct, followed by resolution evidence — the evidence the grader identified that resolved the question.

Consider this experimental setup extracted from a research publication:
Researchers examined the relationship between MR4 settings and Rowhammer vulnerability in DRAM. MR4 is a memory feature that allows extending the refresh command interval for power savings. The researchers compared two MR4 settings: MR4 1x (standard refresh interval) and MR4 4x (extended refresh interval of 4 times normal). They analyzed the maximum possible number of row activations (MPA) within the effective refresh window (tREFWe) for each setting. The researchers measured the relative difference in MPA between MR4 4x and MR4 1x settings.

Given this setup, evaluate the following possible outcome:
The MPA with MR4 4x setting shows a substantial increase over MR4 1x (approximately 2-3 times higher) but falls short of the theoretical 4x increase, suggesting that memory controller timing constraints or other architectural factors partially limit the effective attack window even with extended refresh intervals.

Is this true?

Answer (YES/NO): NO